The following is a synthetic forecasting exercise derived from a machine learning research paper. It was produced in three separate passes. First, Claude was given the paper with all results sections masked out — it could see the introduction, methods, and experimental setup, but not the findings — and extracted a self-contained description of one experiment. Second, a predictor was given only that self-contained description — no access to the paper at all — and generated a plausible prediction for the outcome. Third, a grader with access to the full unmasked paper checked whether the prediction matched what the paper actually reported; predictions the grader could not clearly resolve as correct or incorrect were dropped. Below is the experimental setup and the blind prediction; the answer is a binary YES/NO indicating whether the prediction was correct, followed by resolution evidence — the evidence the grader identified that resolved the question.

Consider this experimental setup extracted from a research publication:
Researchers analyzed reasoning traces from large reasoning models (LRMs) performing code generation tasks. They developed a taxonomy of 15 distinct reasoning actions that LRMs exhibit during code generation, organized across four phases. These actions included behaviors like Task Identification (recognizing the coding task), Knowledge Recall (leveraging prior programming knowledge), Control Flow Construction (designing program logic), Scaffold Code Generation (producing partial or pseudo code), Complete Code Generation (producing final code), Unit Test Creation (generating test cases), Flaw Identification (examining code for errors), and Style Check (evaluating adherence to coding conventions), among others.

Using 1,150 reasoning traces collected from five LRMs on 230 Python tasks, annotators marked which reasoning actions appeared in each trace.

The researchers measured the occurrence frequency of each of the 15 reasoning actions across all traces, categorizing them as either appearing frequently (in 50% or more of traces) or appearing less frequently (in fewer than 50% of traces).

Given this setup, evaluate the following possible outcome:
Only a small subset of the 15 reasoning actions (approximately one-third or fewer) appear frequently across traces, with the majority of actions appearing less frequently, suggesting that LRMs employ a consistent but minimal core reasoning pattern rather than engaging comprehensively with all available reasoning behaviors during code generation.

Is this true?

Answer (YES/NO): NO